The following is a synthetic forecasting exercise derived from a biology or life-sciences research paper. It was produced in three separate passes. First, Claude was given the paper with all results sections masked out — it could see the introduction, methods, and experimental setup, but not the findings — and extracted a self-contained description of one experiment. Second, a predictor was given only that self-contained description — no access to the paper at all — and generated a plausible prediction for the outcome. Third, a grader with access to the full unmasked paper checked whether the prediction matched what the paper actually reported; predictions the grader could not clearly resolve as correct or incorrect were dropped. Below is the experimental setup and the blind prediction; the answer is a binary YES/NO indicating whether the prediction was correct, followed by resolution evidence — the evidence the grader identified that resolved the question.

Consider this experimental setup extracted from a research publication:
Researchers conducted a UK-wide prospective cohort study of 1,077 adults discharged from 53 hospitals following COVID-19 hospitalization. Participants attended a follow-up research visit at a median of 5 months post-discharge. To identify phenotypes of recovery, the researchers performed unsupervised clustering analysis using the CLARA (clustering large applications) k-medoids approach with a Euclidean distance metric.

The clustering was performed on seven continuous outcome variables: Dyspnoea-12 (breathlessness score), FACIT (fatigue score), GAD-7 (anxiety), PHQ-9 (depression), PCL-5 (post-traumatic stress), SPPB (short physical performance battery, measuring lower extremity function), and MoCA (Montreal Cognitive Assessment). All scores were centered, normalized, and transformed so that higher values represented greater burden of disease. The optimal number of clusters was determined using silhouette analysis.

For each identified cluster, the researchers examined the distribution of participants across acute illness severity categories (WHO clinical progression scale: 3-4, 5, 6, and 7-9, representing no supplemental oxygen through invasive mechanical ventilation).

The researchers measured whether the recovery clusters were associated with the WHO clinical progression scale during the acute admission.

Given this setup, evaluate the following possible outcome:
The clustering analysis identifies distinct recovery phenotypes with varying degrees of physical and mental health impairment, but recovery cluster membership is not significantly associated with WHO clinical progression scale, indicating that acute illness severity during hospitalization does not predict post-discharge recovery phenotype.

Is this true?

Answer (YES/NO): YES